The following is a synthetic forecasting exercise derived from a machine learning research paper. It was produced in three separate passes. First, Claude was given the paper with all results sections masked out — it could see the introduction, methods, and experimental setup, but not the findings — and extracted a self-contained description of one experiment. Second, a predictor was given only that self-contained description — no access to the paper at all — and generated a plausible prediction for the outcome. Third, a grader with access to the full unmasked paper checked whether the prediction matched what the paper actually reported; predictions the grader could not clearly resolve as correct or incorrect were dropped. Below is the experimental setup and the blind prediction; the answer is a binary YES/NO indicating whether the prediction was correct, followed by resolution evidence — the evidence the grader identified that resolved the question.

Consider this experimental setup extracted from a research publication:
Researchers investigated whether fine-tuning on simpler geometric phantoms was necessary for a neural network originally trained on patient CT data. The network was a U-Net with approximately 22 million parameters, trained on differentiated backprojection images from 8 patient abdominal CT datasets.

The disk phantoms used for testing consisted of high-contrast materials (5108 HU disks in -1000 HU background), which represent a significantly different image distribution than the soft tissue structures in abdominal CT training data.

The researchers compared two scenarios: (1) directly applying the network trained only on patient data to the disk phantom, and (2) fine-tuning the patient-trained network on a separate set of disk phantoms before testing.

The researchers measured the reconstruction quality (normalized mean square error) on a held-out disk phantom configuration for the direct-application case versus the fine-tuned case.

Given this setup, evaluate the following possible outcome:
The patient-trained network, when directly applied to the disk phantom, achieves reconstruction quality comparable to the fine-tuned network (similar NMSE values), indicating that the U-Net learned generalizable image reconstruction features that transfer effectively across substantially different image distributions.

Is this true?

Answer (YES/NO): NO